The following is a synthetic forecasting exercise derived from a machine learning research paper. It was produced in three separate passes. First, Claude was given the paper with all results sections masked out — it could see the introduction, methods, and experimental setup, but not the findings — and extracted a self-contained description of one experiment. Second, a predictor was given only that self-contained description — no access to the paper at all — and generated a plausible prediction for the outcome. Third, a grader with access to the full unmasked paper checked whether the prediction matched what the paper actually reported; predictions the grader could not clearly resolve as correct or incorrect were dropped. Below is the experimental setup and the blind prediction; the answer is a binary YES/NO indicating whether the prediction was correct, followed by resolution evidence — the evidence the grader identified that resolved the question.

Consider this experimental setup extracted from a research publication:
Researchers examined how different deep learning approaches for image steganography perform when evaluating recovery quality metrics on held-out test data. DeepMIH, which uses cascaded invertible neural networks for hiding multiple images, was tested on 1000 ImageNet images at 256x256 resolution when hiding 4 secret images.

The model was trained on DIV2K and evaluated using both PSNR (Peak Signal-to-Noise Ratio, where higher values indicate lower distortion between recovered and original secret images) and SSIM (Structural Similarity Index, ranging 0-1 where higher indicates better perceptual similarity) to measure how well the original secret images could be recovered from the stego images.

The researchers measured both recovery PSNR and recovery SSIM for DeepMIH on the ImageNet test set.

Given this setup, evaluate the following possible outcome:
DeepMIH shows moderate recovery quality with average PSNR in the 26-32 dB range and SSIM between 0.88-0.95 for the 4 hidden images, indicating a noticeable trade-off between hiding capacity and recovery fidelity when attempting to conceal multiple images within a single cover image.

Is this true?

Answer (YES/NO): NO